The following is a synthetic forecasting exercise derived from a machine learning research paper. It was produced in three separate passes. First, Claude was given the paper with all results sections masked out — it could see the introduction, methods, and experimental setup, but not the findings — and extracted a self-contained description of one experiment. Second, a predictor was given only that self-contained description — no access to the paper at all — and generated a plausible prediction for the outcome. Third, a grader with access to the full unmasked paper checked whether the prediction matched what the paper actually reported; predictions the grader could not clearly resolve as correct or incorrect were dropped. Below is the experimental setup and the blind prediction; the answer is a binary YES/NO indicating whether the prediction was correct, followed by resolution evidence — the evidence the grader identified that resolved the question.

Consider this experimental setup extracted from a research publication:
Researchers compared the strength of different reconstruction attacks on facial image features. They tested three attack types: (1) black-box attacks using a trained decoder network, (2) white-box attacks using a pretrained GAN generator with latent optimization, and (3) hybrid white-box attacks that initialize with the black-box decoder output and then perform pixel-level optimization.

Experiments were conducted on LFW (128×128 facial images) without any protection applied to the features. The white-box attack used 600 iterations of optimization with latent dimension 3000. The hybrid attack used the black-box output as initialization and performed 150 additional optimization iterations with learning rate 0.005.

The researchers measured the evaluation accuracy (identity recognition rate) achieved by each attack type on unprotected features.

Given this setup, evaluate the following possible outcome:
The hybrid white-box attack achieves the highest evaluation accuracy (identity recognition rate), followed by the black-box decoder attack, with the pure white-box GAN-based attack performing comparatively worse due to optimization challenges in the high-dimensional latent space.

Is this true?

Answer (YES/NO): YES